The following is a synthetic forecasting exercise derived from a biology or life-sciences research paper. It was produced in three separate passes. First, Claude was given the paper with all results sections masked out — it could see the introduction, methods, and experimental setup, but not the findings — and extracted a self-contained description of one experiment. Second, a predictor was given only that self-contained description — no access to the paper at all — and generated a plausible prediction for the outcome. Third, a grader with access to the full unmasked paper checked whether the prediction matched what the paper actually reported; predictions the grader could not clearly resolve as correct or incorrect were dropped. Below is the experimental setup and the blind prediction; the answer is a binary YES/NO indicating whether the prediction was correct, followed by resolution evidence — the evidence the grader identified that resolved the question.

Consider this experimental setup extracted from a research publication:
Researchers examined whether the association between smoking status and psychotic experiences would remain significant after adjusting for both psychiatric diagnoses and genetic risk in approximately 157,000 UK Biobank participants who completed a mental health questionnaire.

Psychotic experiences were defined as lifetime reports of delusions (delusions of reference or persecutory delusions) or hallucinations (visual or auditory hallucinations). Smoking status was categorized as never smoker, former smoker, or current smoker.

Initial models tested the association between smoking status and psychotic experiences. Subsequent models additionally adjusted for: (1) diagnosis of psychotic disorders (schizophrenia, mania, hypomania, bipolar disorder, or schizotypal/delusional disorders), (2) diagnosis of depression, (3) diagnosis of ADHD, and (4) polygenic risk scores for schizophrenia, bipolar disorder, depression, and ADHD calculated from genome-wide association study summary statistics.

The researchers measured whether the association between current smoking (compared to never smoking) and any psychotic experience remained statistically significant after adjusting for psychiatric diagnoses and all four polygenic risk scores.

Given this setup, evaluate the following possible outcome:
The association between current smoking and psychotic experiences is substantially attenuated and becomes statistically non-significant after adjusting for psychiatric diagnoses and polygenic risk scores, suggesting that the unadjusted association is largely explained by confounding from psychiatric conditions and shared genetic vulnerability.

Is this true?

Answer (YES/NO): NO